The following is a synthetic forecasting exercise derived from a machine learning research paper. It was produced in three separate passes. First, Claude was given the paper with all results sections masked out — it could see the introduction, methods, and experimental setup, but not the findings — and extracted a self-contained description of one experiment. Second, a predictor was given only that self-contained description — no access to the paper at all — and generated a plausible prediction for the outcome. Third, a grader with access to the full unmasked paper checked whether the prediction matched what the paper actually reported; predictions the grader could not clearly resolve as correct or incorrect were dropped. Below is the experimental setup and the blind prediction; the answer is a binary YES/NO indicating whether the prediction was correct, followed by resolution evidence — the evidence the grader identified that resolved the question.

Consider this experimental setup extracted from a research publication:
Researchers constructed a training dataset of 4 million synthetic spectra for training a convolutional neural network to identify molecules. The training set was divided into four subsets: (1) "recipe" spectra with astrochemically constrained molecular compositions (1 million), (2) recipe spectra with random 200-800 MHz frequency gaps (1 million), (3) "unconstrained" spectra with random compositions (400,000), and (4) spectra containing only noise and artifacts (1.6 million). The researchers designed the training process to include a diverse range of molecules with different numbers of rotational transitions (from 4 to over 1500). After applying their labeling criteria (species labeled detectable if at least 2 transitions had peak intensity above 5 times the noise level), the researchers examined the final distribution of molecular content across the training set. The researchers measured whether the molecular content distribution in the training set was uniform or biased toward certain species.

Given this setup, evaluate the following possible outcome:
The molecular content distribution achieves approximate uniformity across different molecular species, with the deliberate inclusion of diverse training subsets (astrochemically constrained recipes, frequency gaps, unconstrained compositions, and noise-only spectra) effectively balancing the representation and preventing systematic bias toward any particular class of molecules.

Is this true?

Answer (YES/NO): YES